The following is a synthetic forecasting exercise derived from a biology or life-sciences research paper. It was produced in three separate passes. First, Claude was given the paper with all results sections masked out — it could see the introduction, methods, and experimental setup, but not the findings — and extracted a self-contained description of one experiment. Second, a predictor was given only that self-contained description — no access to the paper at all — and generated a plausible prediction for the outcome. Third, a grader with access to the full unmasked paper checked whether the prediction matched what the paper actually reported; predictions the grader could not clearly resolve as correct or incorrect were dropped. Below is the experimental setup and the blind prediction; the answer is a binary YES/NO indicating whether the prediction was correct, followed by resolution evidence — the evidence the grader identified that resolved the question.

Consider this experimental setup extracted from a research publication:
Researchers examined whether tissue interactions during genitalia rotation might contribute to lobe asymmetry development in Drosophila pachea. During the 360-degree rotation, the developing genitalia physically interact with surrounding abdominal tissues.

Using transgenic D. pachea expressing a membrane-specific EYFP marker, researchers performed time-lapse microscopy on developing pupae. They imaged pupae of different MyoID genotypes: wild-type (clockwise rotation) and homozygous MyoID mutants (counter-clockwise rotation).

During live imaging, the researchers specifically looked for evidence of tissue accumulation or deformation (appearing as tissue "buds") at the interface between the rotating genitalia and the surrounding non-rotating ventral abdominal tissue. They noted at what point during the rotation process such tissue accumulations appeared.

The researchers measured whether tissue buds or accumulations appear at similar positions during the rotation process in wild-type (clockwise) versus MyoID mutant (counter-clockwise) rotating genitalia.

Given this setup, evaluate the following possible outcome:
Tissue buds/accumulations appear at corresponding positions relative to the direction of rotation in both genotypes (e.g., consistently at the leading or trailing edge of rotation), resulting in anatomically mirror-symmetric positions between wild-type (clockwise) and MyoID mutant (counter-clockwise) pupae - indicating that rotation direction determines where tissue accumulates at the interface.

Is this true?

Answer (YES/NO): NO